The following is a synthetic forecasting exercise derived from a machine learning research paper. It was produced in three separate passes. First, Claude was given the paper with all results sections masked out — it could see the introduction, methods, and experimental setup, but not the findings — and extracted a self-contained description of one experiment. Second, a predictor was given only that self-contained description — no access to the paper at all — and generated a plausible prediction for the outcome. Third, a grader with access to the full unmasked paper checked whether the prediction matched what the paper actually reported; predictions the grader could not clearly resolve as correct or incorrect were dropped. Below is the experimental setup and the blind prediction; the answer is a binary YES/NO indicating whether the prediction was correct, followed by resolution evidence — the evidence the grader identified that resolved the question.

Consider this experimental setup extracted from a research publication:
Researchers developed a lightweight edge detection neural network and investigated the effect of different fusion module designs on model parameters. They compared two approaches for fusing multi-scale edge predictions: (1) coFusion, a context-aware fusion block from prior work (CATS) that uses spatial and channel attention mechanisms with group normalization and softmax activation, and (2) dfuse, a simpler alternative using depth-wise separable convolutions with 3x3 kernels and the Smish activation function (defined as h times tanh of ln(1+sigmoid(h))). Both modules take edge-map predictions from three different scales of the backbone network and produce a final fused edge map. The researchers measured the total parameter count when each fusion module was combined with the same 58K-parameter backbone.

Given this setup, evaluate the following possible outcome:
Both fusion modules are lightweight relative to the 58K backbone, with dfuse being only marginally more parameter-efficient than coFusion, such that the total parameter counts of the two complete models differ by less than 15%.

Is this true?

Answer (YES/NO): NO